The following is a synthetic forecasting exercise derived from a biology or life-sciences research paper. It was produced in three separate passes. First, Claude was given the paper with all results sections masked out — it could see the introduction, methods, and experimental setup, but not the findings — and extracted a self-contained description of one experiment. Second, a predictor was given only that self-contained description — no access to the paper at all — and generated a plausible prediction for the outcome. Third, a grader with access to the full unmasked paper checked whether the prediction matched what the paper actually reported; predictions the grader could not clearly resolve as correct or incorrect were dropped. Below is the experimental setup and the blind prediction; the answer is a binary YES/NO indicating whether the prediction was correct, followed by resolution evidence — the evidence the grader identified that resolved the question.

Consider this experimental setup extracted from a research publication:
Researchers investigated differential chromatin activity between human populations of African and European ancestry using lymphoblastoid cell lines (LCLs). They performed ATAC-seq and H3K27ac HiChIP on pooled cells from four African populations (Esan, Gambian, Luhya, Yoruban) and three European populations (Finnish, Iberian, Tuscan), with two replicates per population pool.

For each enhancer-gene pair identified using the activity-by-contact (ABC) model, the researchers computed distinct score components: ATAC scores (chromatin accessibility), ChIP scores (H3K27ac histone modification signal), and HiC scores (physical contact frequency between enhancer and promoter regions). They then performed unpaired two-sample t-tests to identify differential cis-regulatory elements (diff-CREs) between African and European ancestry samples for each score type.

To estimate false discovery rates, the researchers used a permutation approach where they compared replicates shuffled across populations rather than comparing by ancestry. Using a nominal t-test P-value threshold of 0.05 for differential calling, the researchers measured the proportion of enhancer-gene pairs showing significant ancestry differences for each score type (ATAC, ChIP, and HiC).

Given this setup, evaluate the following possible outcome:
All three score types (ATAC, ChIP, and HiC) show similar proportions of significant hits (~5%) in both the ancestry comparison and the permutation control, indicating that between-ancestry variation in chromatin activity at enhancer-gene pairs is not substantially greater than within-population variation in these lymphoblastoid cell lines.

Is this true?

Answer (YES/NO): NO